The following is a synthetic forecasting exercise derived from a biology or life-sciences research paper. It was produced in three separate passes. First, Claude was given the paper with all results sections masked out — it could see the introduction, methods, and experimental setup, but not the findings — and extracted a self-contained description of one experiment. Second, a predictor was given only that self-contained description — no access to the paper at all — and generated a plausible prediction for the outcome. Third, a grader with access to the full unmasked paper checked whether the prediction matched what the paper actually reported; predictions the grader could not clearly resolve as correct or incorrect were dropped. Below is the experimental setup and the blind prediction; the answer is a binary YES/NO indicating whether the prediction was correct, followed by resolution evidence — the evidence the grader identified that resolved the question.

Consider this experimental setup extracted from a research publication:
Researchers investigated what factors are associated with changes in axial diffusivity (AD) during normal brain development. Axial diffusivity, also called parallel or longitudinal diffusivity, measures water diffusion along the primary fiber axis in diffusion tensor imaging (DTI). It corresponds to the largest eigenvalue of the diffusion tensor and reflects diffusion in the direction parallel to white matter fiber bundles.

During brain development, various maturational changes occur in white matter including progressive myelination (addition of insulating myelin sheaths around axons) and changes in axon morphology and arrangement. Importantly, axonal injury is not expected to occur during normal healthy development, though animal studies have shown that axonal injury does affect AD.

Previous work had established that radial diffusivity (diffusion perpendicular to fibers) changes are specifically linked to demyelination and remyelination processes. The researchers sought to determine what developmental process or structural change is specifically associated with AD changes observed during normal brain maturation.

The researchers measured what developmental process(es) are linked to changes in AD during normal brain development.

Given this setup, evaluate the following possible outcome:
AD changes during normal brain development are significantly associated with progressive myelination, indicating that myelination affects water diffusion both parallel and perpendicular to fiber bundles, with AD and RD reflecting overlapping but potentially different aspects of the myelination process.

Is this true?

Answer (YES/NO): NO